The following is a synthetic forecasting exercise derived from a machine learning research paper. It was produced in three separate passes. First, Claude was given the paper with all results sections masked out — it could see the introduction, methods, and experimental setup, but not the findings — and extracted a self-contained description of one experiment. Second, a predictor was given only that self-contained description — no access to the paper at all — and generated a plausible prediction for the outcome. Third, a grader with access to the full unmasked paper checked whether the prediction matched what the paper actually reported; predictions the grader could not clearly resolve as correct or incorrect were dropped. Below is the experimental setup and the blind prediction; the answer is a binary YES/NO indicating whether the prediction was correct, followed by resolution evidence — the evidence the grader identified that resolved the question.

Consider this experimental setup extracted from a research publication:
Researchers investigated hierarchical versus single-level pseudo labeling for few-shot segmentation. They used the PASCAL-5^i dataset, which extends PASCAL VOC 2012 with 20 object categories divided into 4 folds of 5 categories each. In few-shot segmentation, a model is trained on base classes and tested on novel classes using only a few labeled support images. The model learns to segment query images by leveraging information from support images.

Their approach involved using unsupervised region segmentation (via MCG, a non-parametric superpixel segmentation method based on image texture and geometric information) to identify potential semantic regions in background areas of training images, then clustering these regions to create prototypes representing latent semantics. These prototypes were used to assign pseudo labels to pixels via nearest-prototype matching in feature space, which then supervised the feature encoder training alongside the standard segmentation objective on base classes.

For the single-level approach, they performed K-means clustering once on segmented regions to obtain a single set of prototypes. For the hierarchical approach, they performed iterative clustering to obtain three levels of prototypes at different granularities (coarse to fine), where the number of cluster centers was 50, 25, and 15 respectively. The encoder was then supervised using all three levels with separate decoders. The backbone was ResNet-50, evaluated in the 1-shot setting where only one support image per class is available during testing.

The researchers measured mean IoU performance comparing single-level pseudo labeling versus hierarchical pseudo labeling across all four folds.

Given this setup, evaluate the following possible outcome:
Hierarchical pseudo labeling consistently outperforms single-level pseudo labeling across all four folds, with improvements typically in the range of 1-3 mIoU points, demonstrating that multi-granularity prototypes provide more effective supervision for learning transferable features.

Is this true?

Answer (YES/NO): NO